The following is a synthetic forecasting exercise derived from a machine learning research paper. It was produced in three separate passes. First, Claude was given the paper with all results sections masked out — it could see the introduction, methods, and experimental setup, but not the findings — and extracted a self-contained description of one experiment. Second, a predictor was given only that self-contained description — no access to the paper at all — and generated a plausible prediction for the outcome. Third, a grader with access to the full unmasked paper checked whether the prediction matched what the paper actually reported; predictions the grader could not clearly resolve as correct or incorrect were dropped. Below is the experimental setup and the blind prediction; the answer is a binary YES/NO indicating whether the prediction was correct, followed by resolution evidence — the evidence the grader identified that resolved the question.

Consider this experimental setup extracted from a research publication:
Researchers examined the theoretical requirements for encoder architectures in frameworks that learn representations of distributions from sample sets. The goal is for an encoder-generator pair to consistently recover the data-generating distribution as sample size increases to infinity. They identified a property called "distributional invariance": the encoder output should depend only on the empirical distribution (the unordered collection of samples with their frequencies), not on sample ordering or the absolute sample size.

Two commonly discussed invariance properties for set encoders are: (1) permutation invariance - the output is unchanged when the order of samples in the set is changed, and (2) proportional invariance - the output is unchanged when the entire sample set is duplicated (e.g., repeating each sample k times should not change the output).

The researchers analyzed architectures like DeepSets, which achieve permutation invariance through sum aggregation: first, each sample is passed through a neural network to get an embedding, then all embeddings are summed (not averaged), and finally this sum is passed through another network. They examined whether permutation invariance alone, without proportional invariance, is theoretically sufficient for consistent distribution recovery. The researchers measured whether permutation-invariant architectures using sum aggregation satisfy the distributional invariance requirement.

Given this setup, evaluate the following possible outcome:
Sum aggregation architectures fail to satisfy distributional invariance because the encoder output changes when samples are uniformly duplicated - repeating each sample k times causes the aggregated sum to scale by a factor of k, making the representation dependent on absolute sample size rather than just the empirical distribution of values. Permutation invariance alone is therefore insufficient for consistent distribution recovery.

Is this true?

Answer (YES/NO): YES